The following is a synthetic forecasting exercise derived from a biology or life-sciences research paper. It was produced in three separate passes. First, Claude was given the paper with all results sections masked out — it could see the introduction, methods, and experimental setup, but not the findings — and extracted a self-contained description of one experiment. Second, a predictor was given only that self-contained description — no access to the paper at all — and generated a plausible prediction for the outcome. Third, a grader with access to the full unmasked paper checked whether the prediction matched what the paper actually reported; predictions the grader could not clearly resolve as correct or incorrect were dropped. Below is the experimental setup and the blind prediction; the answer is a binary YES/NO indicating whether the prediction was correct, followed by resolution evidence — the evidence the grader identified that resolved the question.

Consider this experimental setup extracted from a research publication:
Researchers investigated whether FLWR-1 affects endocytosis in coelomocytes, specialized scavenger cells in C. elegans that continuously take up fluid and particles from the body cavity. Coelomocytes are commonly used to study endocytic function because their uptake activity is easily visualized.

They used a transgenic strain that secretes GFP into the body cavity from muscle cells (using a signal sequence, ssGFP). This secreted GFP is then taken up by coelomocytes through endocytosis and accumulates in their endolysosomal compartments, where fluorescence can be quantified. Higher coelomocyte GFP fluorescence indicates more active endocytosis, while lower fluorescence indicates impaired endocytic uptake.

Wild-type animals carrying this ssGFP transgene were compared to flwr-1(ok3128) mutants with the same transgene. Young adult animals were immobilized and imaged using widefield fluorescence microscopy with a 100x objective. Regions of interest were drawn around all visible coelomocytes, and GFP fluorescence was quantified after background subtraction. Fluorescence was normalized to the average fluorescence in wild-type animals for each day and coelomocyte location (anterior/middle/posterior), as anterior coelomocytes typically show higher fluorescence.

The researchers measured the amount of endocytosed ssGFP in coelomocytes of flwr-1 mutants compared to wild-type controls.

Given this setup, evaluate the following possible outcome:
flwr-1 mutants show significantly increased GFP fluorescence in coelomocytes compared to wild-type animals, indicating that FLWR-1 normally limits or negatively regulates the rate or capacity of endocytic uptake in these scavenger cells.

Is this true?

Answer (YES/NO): NO